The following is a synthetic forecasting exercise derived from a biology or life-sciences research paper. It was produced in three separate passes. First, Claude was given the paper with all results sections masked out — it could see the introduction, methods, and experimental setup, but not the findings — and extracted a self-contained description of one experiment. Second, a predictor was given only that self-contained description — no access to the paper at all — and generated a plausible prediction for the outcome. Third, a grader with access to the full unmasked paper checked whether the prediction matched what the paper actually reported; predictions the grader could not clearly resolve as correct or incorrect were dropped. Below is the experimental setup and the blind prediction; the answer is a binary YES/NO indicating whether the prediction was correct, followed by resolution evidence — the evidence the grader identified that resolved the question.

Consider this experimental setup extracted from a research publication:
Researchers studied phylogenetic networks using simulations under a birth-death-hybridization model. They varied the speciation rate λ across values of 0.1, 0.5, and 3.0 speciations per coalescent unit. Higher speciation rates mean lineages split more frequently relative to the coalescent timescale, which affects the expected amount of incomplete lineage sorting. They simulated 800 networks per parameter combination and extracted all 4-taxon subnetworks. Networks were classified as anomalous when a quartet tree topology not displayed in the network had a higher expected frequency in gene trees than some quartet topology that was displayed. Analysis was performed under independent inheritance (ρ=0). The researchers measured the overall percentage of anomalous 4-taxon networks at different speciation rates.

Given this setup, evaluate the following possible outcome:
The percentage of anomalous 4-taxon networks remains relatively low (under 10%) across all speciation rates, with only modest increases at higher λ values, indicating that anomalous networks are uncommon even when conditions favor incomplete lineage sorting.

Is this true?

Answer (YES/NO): YES